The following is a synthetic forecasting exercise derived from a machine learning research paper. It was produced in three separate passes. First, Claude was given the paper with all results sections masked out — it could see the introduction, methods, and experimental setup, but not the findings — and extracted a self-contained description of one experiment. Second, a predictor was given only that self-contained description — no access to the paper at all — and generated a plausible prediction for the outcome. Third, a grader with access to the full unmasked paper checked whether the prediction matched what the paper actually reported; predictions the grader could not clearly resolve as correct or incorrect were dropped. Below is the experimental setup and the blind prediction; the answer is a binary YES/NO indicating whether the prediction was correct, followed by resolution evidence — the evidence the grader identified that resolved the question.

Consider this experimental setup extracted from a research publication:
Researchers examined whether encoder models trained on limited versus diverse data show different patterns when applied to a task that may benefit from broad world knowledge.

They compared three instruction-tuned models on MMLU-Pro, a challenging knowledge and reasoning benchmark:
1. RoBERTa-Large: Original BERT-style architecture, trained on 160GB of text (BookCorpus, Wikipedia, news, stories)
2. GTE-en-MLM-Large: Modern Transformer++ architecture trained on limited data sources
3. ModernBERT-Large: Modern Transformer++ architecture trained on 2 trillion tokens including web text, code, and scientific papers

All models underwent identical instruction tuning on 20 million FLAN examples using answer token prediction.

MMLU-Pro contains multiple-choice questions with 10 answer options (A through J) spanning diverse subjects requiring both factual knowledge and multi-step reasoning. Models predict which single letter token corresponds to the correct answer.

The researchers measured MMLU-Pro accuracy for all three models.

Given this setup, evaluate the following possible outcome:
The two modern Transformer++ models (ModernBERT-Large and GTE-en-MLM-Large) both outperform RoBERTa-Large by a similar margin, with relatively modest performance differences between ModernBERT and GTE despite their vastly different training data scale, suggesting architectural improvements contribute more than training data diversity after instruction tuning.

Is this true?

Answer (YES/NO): NO